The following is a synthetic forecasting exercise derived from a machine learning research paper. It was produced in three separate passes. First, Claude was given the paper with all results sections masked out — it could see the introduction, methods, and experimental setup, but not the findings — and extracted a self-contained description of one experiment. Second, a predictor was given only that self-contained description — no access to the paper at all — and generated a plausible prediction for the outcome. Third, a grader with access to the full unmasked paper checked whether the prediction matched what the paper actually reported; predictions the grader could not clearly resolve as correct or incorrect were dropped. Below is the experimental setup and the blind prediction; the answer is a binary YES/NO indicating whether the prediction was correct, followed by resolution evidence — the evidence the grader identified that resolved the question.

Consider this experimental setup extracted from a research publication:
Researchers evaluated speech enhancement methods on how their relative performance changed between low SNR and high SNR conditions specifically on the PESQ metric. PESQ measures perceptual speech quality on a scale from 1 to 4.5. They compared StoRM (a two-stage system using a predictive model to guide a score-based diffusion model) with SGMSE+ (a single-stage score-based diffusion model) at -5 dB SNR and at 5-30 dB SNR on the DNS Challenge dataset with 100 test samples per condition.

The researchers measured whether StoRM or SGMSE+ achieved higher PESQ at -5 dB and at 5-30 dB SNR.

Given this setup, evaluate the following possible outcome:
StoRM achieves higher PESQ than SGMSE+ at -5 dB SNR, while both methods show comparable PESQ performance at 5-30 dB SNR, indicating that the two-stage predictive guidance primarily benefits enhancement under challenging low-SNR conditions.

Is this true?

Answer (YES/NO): NO